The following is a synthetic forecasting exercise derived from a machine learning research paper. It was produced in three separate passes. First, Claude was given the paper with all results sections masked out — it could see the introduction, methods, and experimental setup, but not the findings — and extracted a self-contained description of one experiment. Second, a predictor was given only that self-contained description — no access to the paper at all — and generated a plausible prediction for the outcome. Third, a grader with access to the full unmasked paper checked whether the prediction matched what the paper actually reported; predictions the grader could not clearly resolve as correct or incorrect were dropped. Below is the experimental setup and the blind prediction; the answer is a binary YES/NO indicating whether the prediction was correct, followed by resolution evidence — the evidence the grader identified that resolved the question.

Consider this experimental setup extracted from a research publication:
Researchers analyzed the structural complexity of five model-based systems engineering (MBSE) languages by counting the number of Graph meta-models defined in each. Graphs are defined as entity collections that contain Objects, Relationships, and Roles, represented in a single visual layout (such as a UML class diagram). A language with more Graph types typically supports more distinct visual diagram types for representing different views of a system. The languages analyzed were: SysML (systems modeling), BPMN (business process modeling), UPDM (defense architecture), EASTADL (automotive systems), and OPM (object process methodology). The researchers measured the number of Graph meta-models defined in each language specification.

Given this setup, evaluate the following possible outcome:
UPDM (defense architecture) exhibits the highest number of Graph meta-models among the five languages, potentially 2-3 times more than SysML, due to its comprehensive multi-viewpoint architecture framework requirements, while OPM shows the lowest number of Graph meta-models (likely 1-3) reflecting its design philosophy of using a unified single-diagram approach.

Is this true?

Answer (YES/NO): NO